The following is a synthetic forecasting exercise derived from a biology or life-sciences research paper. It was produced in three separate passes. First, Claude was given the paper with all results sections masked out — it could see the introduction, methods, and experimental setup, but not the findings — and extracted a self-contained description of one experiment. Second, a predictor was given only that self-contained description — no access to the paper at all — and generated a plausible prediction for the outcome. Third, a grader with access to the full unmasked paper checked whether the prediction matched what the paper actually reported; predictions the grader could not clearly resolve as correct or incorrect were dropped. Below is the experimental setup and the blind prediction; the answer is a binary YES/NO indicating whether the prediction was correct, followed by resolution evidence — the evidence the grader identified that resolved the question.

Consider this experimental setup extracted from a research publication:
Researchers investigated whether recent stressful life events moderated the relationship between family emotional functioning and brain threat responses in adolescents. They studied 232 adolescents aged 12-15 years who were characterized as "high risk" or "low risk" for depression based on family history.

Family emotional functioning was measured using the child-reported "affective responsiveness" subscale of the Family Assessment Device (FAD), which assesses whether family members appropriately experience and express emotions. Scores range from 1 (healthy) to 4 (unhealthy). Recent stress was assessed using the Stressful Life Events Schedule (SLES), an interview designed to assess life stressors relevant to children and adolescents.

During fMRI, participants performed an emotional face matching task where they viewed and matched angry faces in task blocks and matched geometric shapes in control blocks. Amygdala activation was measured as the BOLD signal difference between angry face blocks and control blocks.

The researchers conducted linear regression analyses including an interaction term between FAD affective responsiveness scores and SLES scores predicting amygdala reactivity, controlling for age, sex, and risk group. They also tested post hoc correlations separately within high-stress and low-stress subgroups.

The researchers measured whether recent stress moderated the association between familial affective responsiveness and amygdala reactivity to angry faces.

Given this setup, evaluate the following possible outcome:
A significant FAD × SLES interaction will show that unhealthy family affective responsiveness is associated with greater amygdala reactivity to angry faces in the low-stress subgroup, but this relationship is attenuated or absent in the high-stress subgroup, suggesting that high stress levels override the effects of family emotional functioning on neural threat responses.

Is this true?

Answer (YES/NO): NO